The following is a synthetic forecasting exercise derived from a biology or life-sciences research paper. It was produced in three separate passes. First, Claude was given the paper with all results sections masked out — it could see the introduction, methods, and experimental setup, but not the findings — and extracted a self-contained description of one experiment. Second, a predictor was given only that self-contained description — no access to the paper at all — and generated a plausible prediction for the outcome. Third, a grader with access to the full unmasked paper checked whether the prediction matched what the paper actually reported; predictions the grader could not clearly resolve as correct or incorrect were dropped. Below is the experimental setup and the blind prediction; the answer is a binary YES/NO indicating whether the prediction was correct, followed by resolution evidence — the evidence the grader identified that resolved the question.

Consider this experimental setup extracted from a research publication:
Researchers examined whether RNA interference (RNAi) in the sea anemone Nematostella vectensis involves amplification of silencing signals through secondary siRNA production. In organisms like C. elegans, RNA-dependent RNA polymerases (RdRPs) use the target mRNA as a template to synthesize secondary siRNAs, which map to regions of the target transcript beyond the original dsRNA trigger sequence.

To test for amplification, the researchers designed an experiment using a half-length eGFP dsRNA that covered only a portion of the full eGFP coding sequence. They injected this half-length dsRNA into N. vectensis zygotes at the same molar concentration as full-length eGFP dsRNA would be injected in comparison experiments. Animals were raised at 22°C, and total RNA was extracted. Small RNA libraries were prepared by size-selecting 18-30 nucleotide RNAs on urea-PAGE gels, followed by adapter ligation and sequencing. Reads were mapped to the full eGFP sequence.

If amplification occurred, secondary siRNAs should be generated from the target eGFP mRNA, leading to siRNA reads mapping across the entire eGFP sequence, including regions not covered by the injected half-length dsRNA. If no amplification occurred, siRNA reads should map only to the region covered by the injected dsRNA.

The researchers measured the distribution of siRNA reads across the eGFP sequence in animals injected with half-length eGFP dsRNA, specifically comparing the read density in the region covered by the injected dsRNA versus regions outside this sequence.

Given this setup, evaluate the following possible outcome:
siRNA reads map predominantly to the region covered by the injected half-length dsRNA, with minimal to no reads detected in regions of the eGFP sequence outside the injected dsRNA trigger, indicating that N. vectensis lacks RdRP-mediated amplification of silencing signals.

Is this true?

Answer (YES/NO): YES